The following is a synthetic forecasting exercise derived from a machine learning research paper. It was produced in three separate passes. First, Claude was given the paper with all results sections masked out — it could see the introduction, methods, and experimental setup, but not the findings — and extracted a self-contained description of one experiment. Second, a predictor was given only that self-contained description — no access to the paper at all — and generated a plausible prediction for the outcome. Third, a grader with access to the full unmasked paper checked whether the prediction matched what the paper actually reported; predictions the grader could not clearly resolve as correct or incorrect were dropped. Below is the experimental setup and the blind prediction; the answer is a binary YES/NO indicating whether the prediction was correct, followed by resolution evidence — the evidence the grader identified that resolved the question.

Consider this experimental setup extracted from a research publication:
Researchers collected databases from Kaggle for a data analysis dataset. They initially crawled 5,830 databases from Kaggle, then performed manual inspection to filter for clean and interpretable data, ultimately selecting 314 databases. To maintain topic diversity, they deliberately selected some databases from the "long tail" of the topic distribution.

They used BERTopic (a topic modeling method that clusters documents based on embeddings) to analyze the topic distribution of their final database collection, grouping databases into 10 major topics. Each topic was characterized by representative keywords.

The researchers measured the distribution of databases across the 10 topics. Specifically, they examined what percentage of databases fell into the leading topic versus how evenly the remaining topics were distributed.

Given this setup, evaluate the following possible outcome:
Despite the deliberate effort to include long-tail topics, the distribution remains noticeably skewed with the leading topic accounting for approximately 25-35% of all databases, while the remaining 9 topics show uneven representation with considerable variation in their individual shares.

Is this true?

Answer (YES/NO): NO